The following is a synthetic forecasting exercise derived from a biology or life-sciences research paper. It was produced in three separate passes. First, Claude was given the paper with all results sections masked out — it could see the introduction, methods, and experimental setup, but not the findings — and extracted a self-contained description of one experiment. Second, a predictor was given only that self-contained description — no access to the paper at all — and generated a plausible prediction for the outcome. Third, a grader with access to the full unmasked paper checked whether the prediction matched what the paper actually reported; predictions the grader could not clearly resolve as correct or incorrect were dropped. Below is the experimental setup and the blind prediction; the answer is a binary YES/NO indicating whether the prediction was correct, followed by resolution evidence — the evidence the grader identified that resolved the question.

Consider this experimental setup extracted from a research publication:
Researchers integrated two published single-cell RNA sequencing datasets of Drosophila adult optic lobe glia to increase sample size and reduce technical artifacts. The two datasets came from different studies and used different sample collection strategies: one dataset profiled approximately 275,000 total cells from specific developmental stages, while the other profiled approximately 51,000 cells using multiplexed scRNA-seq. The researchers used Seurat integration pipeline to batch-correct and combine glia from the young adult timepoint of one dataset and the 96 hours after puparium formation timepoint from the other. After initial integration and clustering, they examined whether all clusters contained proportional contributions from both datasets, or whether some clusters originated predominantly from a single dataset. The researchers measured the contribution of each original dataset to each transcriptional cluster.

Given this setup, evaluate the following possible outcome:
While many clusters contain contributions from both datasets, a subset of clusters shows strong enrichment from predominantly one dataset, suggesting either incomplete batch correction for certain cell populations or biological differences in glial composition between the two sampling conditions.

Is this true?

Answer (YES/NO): YES